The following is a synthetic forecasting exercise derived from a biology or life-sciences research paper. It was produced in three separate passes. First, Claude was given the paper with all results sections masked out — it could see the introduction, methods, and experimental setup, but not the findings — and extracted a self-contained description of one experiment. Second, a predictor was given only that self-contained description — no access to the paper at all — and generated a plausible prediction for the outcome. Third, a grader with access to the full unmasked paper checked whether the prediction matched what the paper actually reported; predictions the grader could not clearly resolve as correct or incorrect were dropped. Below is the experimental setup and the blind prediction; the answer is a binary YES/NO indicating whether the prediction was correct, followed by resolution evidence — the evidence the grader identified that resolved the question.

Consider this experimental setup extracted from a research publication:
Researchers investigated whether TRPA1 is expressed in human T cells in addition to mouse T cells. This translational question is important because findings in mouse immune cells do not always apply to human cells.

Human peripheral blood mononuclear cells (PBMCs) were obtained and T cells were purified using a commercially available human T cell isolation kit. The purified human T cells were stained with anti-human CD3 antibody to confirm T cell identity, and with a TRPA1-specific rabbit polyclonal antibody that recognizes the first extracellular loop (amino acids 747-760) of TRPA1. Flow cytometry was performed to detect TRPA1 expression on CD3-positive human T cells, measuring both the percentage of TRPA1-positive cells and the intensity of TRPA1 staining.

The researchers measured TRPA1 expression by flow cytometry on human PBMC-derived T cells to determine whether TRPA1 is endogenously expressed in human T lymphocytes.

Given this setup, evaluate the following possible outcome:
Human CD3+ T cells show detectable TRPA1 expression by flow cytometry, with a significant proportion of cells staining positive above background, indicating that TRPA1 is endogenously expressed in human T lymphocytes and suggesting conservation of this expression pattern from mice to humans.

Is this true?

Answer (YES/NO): YES